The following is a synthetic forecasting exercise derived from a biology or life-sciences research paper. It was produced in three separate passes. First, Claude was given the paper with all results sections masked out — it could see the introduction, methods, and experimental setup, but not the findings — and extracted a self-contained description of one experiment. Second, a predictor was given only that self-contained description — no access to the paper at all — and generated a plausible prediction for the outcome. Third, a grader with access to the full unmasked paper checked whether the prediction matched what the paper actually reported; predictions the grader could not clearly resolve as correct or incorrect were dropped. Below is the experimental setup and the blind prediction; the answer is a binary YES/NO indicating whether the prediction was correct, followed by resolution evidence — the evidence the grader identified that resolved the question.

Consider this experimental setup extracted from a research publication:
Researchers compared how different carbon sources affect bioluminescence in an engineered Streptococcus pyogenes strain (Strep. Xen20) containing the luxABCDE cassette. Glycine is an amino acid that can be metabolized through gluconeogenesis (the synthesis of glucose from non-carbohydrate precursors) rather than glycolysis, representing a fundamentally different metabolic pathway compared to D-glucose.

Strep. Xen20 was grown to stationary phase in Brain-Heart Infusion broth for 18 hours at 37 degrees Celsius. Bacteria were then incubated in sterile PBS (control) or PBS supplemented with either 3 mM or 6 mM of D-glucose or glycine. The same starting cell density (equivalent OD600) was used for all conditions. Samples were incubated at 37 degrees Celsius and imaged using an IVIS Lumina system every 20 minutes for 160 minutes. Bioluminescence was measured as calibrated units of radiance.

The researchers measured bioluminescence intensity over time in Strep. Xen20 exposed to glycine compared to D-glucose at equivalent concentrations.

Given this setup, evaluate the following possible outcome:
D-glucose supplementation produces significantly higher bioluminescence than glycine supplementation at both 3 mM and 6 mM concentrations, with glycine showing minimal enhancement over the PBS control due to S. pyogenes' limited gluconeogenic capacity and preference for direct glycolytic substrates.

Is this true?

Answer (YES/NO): NO